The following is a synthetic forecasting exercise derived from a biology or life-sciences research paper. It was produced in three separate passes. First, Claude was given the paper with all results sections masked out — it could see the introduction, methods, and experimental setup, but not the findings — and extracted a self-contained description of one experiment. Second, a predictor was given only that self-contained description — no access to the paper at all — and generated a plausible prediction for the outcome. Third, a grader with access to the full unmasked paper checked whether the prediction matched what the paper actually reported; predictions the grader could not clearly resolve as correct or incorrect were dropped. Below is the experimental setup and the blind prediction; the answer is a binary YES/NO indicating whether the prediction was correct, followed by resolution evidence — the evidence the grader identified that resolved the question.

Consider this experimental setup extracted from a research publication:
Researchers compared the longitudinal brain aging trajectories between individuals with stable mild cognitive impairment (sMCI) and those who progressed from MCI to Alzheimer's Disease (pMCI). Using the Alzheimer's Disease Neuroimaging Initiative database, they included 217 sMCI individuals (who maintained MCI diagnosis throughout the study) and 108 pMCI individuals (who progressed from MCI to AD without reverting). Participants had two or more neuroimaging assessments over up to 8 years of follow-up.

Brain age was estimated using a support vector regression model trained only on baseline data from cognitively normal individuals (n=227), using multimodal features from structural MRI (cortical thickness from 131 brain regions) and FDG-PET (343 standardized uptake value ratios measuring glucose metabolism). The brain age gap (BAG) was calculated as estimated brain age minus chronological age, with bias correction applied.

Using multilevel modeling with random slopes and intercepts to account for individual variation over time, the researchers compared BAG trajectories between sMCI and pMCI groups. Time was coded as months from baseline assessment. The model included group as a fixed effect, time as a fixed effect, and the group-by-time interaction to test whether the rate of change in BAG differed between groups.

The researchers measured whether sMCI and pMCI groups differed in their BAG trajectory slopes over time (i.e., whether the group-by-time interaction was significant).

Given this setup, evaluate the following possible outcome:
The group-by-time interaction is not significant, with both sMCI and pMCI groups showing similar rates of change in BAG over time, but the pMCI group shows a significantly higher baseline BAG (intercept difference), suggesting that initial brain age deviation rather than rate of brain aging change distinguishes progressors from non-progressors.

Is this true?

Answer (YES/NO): NO